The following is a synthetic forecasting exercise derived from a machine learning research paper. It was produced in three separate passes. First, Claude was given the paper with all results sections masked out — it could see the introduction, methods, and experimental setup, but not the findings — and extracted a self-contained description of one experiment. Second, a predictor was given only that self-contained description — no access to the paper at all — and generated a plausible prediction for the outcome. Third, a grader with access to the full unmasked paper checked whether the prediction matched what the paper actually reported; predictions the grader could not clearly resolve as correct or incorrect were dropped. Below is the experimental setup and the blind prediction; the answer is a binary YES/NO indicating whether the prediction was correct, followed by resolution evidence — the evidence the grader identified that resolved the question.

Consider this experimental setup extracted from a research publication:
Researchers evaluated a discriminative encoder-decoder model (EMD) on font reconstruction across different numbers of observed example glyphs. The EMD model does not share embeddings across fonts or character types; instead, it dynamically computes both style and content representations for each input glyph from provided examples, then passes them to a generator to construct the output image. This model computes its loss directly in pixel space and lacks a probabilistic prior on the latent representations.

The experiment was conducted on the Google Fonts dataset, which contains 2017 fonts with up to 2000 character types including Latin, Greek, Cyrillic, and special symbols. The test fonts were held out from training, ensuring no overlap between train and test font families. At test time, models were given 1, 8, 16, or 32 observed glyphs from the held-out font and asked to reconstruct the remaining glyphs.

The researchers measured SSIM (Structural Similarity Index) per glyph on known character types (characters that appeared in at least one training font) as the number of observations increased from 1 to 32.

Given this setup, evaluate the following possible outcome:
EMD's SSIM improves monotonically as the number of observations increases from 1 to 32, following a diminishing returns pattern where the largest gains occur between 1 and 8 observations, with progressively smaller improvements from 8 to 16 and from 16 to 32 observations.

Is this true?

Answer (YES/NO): NO